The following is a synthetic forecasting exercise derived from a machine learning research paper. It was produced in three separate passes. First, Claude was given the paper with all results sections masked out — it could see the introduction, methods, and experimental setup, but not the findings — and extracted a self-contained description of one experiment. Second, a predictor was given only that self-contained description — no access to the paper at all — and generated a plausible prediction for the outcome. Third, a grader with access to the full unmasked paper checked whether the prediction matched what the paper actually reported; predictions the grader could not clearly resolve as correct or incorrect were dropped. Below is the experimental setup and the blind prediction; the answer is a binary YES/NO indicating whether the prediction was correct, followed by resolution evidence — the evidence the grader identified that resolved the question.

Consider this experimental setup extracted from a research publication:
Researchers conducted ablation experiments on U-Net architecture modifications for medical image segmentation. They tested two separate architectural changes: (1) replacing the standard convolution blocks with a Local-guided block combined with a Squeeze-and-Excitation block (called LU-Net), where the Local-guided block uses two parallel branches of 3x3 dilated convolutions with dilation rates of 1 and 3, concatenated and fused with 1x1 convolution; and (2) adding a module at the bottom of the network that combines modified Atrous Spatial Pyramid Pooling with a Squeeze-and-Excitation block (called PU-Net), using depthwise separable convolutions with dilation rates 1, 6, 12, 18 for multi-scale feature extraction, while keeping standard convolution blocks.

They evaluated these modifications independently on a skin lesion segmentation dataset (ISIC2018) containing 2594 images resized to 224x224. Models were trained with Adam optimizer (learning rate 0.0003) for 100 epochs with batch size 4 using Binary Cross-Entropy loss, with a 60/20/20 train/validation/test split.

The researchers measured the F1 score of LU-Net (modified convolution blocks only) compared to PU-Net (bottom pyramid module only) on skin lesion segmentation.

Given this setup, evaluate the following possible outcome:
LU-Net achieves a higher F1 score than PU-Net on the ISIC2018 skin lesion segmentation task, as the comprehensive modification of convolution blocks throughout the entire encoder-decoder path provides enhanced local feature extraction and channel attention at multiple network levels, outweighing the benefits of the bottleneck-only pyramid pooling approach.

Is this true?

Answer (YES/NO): YES